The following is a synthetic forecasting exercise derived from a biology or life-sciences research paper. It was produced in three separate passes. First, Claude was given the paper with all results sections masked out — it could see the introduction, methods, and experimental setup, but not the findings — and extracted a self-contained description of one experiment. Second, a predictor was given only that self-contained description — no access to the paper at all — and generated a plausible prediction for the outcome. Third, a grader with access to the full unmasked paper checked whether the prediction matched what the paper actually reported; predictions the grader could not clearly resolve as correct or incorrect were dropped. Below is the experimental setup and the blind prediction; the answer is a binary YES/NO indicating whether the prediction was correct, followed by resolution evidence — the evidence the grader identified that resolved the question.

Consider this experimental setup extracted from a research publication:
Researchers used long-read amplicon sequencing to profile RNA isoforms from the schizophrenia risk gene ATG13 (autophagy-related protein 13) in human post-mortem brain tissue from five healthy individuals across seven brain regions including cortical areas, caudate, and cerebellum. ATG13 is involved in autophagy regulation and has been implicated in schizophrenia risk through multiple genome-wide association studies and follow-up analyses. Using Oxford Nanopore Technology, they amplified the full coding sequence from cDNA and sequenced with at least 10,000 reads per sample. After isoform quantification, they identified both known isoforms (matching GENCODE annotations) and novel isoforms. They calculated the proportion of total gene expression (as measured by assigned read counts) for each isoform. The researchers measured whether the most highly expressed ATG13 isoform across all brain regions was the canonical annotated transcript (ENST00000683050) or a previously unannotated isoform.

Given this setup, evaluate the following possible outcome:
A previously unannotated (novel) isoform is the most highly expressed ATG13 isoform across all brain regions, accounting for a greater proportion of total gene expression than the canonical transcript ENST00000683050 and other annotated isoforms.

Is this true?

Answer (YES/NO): YES